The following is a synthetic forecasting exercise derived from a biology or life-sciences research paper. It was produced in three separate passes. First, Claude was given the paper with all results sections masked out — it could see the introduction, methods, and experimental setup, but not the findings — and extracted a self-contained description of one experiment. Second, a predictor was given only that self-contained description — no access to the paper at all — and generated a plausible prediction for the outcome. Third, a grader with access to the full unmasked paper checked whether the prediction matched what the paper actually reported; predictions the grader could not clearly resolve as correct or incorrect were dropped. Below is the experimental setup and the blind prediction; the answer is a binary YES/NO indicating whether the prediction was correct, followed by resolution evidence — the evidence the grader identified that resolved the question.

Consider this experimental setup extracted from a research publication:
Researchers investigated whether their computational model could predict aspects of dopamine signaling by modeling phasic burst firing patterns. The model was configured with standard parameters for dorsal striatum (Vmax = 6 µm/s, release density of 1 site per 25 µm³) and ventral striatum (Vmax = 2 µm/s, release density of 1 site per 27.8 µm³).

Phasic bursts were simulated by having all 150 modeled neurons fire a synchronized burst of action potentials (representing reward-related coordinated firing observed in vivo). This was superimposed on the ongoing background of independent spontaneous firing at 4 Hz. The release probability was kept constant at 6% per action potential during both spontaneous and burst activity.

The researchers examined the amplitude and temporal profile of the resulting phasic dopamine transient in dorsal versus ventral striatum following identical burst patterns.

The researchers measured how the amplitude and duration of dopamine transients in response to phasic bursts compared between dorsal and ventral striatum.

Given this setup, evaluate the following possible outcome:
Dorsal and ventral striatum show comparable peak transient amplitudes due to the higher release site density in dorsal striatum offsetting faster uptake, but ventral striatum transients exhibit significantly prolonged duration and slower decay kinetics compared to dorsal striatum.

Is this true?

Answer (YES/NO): NO